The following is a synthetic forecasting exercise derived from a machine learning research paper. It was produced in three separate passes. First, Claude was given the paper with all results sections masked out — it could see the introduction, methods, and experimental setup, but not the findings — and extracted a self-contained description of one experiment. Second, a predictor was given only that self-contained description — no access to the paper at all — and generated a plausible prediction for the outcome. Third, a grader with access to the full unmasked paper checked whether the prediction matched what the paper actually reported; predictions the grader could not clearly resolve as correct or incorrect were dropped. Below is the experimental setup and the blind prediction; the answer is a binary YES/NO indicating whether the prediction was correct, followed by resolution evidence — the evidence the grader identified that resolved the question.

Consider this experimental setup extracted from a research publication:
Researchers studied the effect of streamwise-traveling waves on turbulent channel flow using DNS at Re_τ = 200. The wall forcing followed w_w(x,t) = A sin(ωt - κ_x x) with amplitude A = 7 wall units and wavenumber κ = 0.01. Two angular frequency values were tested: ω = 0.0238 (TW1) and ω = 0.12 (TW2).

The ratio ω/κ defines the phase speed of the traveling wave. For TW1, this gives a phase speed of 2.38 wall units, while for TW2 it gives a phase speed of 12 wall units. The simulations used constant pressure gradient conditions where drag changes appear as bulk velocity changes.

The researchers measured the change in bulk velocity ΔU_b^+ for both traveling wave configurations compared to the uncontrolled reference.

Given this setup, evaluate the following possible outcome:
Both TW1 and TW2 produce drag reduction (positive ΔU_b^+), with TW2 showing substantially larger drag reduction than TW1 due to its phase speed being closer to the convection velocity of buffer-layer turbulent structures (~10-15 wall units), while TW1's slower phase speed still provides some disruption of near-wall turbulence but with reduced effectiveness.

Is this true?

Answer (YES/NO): NO